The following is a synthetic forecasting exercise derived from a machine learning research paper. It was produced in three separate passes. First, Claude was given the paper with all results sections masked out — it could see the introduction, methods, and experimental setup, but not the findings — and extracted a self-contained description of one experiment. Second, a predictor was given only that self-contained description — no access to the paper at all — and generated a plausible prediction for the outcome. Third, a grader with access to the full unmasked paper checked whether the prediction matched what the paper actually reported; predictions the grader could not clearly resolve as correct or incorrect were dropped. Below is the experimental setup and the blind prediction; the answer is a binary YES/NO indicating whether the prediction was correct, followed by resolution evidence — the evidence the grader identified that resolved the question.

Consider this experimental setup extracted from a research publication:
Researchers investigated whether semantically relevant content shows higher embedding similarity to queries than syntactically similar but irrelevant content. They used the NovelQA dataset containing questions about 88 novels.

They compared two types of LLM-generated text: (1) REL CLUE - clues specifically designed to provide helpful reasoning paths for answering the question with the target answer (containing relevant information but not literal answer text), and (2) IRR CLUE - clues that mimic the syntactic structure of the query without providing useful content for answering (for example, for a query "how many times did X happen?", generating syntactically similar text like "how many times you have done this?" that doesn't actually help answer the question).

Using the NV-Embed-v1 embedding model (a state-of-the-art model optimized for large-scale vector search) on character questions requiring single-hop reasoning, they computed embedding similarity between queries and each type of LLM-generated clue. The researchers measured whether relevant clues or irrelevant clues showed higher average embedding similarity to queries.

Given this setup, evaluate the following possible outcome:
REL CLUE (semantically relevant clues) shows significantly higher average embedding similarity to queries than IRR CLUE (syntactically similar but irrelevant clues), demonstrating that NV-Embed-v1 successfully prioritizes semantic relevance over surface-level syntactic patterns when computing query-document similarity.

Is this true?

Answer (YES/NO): NO